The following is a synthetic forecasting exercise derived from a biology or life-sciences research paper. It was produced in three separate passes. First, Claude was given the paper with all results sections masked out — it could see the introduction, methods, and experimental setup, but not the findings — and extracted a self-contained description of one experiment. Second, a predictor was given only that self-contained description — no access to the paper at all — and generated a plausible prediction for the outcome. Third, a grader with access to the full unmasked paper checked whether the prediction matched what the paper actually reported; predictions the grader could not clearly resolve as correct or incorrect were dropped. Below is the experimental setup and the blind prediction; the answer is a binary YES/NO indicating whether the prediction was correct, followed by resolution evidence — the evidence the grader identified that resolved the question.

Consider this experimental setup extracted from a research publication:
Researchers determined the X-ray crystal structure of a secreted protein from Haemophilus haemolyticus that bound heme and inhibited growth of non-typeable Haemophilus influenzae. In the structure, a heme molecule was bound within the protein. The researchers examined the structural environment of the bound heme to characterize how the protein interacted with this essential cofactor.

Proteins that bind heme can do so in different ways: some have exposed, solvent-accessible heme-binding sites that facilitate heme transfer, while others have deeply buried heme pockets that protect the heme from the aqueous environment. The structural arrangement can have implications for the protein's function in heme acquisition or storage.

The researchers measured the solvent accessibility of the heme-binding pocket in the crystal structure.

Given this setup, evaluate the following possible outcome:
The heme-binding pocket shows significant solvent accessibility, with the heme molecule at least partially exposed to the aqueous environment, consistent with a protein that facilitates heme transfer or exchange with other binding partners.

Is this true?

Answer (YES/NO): NO